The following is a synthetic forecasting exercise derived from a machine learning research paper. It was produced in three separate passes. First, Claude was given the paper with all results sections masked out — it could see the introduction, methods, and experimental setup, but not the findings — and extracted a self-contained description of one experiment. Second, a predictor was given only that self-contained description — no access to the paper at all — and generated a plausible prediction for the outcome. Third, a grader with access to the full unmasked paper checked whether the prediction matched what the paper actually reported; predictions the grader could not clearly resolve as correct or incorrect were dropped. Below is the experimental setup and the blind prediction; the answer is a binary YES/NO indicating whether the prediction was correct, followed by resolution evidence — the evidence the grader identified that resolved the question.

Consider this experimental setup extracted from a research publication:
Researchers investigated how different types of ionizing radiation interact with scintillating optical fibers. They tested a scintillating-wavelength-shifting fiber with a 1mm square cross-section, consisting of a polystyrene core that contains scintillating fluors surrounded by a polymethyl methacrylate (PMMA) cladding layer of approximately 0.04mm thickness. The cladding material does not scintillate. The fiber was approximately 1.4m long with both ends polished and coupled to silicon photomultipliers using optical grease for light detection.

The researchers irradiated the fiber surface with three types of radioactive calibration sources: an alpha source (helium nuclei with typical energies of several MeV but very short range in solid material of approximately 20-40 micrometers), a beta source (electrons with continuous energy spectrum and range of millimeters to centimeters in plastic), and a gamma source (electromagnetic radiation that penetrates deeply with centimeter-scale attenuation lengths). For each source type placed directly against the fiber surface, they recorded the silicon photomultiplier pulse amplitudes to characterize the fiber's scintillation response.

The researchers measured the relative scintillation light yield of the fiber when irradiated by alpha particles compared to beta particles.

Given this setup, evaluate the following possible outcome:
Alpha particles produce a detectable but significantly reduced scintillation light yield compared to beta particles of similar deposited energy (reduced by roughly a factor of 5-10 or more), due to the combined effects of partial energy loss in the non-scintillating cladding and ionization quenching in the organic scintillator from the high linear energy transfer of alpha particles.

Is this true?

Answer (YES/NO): NO